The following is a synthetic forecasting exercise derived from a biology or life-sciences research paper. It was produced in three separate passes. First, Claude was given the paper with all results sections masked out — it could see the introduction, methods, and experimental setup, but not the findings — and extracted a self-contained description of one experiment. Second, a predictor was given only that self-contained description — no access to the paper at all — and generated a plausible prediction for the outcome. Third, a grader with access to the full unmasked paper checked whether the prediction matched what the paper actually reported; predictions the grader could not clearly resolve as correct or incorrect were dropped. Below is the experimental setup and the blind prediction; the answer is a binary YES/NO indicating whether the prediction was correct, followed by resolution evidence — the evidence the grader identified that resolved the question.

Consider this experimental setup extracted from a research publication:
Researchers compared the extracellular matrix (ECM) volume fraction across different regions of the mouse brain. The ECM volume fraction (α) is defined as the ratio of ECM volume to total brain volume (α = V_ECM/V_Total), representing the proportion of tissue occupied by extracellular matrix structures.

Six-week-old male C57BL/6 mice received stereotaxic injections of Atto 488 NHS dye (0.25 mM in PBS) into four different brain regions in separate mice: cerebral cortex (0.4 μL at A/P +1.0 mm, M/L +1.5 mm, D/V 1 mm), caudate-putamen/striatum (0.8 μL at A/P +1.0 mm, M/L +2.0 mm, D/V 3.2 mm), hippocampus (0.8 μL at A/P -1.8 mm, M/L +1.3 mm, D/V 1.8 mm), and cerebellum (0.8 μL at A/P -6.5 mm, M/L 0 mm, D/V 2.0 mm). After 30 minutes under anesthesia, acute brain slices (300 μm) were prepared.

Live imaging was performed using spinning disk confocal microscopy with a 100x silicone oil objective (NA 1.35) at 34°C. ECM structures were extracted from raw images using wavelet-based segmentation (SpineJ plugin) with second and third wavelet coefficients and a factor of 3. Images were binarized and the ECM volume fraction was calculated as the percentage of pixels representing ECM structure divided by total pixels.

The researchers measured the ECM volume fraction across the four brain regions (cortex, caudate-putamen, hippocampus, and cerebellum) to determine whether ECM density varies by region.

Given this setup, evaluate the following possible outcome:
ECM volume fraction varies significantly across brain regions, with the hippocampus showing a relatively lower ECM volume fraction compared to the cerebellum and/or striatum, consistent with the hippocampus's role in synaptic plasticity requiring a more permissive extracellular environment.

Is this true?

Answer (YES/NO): YES